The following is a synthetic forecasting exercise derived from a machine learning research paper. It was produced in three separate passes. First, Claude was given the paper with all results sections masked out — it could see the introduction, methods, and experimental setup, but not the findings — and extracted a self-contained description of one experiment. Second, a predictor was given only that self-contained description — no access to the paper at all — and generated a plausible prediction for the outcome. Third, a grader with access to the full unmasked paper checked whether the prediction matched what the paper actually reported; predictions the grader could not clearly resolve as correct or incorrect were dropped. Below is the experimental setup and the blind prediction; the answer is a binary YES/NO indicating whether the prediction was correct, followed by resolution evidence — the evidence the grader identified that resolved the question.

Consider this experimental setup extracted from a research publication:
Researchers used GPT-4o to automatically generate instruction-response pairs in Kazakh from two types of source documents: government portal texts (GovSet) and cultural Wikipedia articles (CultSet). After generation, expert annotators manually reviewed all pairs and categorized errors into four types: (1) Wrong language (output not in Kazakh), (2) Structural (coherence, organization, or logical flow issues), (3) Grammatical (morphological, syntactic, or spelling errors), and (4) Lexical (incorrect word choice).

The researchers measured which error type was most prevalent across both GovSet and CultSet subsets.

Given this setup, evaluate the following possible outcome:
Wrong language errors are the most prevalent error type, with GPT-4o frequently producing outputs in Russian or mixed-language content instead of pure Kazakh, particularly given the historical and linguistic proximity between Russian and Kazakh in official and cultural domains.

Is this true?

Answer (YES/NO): NO